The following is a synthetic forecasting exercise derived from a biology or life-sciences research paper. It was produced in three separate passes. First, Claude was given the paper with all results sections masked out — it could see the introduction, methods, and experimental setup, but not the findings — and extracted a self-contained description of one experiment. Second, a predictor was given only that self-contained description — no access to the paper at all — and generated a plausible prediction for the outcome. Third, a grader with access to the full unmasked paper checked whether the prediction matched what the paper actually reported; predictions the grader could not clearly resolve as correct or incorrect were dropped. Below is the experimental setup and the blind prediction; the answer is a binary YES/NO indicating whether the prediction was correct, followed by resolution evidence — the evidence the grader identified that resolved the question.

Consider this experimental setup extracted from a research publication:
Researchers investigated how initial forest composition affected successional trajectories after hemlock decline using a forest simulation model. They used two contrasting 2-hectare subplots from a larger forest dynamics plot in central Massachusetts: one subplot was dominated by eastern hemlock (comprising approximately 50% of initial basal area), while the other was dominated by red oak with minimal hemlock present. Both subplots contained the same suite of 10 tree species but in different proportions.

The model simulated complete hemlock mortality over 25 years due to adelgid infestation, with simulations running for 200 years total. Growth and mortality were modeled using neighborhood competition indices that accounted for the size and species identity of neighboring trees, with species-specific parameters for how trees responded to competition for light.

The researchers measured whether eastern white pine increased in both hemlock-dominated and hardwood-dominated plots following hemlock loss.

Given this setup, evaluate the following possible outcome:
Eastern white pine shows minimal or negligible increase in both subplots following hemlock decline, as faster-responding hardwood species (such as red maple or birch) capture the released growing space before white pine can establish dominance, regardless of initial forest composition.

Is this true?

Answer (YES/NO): NO